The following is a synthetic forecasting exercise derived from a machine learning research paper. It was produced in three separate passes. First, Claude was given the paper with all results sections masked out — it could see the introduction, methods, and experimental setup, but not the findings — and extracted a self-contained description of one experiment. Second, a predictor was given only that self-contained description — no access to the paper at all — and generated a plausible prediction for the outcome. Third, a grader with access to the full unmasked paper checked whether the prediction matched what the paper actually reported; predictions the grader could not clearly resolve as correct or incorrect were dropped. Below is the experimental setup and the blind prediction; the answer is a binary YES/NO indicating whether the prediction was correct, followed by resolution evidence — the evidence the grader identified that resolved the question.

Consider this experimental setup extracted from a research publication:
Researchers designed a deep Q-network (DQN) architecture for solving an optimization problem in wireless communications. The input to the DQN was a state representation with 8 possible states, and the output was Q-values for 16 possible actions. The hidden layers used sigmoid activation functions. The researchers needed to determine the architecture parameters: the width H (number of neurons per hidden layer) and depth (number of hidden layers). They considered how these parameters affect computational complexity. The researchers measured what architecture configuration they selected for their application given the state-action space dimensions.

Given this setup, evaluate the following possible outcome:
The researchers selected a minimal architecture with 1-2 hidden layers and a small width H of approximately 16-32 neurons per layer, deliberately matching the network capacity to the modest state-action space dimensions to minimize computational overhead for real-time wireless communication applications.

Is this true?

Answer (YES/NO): YES